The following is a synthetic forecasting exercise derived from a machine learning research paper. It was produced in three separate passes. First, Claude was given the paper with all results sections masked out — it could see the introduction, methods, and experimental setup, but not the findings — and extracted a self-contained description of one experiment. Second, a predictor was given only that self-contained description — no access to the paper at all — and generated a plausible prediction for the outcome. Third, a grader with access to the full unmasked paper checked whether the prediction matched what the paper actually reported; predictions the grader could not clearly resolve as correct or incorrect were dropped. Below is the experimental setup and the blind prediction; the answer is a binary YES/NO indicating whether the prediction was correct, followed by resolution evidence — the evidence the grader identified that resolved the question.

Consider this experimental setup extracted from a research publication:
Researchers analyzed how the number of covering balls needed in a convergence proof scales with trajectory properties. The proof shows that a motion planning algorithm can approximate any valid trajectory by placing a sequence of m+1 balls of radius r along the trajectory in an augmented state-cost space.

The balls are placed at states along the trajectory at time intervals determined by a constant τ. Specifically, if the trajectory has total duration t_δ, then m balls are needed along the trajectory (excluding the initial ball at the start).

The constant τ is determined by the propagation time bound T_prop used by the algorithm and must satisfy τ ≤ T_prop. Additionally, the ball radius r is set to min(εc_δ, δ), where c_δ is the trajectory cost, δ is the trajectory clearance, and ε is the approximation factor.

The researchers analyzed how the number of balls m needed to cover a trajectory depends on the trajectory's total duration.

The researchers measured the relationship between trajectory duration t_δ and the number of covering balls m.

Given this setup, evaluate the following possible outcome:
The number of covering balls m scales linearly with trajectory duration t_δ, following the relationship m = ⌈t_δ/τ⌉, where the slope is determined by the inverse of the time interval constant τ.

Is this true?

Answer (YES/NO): YES